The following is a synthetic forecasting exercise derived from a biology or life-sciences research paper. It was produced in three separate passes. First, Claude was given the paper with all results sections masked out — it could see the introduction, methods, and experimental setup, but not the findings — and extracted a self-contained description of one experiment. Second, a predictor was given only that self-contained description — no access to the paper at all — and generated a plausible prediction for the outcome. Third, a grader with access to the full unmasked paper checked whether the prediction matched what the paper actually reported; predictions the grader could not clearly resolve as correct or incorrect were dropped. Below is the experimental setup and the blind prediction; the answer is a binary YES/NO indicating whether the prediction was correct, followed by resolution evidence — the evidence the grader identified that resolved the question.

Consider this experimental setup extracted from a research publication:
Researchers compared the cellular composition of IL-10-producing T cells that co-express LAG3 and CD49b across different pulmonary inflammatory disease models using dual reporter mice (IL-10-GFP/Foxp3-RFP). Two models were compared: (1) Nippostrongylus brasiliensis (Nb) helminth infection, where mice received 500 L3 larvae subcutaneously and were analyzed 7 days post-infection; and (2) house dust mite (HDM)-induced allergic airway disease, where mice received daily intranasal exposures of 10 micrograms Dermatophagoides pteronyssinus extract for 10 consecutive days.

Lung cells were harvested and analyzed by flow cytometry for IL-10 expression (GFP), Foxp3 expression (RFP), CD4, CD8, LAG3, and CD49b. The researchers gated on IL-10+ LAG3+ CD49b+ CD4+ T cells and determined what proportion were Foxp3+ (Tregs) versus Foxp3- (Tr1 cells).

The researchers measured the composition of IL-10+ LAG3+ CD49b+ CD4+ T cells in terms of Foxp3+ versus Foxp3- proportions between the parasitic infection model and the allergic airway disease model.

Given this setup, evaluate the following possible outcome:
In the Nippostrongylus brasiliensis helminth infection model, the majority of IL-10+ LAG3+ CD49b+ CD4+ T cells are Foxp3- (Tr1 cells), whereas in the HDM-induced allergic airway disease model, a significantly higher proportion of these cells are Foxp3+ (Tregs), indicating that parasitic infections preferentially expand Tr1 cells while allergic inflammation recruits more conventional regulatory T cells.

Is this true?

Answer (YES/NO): YES